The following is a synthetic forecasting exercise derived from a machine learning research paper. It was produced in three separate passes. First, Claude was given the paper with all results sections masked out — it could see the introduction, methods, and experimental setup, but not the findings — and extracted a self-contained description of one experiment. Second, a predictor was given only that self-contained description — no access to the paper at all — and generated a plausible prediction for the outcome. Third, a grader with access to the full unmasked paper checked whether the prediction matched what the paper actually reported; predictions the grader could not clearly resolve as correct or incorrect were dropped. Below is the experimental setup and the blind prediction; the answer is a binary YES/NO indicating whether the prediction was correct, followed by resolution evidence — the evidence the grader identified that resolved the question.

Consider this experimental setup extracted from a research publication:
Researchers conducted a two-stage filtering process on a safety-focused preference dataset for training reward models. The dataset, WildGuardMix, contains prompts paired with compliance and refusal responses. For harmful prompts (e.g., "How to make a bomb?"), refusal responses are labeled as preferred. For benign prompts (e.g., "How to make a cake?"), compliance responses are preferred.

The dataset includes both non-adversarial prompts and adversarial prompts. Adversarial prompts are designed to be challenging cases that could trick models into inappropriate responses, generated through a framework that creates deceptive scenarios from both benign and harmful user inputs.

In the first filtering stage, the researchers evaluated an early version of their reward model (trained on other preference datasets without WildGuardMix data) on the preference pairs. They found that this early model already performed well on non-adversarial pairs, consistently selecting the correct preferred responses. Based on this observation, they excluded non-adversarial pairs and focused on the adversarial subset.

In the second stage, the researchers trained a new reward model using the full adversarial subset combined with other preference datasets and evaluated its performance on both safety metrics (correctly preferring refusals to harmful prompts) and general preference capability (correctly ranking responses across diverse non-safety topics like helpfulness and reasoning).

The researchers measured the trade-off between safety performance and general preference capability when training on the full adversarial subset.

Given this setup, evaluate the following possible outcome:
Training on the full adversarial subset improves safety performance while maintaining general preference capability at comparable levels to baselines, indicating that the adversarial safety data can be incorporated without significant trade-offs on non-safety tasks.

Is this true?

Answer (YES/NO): NO